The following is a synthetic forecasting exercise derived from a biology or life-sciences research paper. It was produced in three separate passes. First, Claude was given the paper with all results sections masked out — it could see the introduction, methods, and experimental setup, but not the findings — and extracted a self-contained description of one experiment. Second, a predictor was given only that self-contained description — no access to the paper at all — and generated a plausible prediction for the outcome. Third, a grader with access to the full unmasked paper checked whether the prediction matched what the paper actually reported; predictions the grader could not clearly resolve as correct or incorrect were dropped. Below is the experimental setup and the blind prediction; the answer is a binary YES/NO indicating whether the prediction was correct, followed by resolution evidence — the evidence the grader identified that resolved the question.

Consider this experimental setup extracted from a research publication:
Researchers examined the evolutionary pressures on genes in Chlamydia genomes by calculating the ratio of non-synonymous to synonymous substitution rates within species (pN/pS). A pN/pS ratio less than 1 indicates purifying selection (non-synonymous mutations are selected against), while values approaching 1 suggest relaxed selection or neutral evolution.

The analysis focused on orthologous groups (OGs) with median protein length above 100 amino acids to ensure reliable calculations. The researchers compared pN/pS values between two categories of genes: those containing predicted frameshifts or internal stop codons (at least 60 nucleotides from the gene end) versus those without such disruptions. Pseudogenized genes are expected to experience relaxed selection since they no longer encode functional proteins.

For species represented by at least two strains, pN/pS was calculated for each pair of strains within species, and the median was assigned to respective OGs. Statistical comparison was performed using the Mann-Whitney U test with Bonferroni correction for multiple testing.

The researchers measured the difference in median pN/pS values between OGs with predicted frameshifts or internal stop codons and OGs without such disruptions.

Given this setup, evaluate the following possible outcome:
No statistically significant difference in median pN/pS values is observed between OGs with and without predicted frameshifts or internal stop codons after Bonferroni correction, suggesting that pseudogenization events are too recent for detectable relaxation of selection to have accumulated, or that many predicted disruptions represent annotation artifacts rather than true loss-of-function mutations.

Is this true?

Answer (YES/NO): YES